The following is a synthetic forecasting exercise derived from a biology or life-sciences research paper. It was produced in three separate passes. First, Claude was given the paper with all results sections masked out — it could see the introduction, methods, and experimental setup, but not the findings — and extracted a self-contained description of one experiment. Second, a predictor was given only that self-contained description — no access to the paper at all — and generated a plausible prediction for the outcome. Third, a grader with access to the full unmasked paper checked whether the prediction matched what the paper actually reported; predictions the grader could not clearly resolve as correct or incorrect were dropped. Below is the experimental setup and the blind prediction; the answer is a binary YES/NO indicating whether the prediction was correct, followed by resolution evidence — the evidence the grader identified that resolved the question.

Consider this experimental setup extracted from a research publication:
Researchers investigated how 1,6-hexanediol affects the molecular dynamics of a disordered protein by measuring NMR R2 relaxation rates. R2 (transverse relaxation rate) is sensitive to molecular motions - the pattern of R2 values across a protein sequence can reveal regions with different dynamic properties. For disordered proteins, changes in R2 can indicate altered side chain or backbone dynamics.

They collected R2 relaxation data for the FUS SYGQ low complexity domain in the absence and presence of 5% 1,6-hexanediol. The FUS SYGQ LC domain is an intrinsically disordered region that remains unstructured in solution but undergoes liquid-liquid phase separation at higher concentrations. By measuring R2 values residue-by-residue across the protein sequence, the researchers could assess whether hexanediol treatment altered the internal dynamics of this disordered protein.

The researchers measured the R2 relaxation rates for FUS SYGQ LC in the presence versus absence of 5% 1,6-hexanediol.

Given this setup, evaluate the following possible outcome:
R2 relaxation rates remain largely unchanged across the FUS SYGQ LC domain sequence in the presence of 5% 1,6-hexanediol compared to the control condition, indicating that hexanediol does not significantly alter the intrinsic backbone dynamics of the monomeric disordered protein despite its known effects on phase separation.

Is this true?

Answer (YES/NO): NO